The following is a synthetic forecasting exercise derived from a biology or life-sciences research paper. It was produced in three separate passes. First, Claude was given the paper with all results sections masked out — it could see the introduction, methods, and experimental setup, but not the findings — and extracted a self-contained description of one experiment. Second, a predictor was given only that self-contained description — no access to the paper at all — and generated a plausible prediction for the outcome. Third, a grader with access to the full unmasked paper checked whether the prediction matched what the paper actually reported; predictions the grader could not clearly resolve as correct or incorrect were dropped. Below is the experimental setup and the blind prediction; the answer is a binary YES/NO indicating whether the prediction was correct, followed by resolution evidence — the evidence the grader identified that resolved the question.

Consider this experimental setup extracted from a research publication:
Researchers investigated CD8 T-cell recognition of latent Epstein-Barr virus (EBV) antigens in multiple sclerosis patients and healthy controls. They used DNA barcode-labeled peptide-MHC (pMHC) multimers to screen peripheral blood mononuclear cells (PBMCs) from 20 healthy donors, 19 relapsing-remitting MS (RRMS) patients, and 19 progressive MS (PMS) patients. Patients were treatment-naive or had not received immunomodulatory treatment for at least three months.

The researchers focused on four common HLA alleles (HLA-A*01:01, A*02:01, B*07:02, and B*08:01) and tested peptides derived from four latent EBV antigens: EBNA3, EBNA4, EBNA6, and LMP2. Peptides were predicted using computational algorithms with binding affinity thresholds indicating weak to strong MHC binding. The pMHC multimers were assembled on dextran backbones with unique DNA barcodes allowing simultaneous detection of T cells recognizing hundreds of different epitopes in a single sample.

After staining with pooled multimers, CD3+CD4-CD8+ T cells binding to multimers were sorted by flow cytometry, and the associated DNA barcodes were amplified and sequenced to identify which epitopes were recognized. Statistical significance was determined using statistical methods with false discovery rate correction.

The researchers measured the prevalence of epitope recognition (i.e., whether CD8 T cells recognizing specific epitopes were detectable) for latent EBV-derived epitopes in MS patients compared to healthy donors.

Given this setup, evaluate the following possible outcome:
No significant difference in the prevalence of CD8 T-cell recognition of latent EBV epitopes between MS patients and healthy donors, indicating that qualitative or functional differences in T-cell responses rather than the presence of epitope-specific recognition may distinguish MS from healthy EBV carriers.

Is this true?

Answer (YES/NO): NO